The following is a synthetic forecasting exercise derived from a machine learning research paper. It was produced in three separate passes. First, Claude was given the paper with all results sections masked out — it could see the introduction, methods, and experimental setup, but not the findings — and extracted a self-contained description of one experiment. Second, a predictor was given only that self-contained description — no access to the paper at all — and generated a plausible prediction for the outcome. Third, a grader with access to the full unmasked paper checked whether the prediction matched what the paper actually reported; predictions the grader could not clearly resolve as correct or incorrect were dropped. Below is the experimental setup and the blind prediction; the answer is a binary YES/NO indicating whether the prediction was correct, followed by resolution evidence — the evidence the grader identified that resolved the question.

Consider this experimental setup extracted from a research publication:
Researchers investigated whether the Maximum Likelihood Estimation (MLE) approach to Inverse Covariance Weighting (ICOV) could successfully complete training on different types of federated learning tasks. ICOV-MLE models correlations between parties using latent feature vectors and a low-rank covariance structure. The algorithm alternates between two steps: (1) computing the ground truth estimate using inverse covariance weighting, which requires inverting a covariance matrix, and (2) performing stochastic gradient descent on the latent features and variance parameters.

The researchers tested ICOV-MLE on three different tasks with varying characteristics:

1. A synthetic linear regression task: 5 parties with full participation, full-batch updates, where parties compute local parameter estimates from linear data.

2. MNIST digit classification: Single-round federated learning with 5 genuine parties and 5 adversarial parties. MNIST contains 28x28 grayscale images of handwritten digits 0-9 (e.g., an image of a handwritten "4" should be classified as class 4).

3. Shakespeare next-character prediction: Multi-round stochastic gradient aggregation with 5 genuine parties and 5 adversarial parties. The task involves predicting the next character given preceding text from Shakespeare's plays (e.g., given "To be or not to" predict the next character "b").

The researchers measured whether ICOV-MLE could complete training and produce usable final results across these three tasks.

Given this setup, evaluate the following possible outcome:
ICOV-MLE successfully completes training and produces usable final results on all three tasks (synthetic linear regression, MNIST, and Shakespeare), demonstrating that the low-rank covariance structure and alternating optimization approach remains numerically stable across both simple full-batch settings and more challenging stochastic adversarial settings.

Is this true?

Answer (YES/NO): NO